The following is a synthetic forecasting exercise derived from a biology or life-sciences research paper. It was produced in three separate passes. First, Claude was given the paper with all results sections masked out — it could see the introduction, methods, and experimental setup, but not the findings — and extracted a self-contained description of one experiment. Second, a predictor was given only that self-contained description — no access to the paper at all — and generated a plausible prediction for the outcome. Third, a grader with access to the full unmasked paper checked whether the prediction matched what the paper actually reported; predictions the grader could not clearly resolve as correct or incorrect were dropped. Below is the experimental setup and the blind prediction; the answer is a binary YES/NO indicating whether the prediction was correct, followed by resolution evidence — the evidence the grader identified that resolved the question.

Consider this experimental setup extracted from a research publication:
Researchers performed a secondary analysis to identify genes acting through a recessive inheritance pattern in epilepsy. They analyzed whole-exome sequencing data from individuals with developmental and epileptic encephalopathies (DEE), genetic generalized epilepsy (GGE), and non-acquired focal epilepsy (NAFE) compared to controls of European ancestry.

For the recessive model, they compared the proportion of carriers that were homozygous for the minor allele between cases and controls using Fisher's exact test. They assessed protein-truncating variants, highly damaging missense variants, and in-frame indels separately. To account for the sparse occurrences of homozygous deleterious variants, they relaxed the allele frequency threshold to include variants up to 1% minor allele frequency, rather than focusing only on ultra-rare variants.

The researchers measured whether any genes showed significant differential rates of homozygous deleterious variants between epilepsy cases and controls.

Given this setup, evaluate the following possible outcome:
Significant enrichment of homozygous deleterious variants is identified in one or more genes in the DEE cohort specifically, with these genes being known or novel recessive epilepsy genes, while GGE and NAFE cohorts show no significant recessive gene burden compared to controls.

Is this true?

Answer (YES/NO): NO